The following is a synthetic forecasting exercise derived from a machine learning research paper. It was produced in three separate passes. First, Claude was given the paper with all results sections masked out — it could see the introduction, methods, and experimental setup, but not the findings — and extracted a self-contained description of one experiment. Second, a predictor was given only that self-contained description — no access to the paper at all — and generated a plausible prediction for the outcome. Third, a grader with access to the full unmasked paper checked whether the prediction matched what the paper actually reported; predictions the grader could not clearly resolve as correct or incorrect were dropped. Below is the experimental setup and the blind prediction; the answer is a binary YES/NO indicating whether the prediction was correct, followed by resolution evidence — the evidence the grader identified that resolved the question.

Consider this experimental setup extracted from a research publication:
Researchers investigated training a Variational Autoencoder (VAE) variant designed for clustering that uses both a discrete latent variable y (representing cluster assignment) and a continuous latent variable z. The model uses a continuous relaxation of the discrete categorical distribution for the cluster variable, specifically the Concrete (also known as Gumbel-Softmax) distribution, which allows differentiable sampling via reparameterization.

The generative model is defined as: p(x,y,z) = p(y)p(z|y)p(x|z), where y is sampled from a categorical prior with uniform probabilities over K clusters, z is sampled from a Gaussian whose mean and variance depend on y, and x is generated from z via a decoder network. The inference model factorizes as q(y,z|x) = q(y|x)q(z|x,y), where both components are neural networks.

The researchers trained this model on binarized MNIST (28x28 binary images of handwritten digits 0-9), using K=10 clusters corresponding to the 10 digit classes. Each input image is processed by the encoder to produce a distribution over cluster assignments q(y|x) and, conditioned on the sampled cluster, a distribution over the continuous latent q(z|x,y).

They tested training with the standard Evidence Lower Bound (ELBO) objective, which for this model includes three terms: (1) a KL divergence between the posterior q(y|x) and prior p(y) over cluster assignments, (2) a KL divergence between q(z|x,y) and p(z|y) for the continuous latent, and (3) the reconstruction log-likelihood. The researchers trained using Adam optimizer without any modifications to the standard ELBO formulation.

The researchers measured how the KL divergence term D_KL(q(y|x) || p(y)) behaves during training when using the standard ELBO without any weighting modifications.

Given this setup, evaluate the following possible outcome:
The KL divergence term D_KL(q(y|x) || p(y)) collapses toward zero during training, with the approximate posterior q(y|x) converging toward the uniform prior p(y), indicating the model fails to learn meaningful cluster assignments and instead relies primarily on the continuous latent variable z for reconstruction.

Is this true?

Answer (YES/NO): YES